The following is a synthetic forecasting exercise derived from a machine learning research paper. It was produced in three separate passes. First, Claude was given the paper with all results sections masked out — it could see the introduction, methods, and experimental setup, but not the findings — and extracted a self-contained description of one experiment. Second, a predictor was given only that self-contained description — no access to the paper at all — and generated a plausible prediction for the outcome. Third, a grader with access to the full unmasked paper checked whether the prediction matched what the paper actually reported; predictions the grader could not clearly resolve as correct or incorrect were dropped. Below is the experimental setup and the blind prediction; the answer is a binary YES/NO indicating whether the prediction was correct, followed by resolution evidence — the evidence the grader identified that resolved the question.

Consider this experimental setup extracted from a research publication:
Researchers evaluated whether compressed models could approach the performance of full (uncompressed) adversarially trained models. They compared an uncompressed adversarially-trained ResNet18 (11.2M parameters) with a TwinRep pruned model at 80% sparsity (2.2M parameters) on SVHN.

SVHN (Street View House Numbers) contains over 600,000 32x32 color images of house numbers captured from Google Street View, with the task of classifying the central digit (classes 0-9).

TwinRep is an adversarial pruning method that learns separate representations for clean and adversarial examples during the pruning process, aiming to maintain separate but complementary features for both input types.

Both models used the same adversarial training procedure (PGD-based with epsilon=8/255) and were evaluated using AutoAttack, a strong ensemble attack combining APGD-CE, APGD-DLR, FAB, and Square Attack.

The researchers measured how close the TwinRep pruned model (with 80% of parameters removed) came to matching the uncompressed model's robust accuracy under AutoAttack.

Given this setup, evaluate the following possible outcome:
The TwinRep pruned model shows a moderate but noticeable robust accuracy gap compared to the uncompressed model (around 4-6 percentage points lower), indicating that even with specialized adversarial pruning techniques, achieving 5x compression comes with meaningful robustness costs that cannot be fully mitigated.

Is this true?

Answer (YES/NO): YES